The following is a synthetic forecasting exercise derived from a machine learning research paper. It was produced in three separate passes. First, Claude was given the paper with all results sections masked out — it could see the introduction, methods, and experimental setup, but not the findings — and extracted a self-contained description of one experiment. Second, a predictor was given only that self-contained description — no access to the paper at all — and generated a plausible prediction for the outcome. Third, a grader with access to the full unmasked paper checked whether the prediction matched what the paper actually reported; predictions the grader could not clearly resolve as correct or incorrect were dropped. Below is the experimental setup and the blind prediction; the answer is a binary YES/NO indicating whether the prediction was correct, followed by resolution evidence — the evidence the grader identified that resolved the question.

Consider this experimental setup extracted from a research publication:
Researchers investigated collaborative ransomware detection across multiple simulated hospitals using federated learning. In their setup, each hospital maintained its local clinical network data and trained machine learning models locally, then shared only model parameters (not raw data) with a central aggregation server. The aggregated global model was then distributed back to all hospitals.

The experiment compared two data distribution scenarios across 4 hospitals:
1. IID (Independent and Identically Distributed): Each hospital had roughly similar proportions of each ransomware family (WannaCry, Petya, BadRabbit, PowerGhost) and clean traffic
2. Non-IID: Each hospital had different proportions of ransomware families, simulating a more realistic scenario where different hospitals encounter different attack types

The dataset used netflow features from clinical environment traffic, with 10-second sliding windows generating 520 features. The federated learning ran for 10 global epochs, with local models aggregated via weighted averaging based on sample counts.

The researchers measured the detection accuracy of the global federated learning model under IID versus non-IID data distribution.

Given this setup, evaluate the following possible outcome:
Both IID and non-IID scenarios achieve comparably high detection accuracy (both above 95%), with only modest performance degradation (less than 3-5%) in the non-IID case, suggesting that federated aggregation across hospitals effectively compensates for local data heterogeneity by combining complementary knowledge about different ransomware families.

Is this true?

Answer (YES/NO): YES